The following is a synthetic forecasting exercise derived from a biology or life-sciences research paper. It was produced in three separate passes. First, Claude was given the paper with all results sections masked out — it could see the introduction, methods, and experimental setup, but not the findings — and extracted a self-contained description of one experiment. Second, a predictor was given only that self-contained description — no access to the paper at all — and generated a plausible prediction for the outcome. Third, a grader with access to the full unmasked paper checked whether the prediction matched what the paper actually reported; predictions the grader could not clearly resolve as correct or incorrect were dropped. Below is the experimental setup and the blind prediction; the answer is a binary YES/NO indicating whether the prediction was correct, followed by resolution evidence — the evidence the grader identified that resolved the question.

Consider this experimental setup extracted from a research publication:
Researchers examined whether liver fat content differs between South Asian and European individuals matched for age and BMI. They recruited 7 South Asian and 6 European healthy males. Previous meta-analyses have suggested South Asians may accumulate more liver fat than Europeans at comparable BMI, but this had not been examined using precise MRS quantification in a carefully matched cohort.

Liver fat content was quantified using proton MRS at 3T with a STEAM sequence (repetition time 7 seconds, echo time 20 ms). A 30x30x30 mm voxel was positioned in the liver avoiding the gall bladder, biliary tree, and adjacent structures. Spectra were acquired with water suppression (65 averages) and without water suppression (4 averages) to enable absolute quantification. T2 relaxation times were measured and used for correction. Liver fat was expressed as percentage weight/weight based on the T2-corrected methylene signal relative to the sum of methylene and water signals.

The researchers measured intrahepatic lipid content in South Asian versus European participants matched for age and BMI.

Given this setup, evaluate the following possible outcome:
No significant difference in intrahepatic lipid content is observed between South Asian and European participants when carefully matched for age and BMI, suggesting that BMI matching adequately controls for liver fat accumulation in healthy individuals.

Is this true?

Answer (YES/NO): NO